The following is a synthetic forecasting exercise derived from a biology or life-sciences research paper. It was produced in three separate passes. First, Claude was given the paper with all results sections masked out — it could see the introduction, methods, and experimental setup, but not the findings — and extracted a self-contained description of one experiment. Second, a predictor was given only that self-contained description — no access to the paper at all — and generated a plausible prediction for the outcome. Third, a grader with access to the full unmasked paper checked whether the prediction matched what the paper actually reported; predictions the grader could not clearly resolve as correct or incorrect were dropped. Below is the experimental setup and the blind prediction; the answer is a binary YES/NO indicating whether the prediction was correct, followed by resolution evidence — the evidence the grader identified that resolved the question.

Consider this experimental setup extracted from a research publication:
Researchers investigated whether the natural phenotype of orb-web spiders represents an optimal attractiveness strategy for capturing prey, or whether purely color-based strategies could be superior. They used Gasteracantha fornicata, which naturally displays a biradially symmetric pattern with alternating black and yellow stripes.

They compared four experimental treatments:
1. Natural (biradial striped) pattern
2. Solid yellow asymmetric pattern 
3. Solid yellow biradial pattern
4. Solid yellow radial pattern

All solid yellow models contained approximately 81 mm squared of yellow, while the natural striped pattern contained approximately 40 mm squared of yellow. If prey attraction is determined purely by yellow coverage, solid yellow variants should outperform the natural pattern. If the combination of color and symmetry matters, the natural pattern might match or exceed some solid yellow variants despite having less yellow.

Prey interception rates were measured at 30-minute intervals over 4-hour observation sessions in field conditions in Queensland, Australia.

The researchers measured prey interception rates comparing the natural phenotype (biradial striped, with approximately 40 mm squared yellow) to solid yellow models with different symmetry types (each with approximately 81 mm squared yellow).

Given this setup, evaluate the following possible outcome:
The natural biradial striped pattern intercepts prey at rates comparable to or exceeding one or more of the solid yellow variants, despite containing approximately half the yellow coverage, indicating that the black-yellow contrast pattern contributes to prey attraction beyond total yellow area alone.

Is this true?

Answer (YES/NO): NO